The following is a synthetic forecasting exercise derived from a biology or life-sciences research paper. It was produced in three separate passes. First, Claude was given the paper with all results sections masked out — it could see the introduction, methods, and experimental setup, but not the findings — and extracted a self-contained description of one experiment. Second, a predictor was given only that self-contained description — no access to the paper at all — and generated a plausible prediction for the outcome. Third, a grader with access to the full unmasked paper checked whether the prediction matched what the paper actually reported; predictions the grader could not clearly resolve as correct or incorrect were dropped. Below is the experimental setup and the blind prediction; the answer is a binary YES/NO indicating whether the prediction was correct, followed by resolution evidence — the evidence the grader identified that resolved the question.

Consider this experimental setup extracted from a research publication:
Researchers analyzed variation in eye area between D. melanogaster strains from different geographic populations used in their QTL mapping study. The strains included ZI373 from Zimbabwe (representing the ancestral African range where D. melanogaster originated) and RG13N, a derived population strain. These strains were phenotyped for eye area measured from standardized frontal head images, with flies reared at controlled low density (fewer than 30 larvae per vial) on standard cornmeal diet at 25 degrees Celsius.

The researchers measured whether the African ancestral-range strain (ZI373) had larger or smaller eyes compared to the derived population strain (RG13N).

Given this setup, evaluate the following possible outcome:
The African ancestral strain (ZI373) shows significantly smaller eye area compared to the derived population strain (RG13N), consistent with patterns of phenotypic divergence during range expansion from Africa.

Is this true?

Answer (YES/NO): NO